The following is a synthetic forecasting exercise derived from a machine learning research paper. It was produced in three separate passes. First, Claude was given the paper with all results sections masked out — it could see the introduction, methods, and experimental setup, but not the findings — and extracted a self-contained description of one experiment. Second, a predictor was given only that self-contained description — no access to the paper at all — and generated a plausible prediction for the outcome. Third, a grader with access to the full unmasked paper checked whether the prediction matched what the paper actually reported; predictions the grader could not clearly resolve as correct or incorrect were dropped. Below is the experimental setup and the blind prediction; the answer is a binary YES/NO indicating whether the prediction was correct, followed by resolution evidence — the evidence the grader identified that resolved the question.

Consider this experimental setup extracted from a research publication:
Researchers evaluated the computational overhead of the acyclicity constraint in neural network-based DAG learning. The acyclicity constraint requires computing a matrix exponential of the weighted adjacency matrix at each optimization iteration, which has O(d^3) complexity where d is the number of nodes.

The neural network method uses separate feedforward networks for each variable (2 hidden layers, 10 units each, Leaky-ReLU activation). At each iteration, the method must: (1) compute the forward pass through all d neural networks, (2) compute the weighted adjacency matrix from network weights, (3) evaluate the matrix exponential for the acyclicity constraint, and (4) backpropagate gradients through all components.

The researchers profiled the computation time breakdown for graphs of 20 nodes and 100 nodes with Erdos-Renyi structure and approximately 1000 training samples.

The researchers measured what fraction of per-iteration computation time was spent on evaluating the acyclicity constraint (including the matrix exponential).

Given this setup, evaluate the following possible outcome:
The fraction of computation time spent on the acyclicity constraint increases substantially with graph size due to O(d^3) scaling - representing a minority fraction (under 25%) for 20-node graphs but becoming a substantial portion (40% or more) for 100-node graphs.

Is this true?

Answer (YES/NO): NO